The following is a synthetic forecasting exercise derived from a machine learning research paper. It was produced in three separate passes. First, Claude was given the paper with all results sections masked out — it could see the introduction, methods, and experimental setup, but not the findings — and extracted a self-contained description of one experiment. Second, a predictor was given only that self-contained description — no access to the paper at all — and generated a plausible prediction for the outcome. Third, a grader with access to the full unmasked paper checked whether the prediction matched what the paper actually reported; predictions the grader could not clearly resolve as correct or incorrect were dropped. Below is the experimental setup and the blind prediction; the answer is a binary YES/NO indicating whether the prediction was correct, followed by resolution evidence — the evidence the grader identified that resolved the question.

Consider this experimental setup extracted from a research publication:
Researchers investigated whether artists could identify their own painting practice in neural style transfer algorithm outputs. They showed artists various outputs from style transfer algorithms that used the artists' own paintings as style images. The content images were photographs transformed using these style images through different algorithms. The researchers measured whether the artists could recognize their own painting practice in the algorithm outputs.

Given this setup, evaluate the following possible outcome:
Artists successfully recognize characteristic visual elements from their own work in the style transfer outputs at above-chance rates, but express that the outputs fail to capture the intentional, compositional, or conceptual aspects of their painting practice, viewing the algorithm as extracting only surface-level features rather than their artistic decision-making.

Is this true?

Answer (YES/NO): NO